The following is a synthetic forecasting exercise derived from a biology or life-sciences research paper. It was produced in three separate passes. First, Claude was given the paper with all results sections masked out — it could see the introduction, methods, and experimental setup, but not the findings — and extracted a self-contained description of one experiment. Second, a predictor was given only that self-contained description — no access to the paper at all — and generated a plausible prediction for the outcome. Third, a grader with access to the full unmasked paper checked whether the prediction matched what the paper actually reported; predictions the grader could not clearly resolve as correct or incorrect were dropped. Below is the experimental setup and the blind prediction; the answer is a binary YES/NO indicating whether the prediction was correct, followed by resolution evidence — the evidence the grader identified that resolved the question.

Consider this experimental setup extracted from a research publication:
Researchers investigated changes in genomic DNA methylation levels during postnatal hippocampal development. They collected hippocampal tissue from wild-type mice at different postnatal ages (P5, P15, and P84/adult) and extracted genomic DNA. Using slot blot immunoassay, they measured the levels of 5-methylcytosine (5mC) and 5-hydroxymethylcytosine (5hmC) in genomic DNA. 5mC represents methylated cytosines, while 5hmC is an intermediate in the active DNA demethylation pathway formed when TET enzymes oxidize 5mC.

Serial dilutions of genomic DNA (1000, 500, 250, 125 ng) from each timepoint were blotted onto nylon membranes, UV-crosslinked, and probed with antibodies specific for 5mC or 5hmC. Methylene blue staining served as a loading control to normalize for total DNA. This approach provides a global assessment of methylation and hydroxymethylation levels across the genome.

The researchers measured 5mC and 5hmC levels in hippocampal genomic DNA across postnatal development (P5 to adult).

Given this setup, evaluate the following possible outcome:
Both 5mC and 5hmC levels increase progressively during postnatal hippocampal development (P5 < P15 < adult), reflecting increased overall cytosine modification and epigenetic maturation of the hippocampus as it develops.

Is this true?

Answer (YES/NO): NO